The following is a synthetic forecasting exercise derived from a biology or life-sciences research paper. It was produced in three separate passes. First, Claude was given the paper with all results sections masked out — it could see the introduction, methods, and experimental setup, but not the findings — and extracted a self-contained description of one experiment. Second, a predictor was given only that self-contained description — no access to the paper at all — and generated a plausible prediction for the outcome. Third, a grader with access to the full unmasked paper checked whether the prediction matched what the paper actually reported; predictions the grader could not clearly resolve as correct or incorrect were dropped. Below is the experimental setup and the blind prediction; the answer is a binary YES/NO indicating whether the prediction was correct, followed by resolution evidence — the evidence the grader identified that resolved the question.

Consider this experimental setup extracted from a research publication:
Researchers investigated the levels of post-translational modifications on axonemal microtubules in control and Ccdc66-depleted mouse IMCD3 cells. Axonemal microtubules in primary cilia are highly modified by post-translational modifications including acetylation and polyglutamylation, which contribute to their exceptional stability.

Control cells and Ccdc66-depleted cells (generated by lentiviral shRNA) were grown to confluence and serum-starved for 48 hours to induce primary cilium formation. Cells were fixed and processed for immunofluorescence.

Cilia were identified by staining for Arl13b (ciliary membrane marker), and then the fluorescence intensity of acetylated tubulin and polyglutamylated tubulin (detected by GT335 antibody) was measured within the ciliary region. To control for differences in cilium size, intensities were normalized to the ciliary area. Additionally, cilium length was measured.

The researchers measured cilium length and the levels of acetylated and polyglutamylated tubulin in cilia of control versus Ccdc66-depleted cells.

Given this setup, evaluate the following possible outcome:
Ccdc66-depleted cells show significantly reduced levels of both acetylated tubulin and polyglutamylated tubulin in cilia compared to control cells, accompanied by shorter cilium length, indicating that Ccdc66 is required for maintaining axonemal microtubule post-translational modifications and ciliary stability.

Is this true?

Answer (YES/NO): NO